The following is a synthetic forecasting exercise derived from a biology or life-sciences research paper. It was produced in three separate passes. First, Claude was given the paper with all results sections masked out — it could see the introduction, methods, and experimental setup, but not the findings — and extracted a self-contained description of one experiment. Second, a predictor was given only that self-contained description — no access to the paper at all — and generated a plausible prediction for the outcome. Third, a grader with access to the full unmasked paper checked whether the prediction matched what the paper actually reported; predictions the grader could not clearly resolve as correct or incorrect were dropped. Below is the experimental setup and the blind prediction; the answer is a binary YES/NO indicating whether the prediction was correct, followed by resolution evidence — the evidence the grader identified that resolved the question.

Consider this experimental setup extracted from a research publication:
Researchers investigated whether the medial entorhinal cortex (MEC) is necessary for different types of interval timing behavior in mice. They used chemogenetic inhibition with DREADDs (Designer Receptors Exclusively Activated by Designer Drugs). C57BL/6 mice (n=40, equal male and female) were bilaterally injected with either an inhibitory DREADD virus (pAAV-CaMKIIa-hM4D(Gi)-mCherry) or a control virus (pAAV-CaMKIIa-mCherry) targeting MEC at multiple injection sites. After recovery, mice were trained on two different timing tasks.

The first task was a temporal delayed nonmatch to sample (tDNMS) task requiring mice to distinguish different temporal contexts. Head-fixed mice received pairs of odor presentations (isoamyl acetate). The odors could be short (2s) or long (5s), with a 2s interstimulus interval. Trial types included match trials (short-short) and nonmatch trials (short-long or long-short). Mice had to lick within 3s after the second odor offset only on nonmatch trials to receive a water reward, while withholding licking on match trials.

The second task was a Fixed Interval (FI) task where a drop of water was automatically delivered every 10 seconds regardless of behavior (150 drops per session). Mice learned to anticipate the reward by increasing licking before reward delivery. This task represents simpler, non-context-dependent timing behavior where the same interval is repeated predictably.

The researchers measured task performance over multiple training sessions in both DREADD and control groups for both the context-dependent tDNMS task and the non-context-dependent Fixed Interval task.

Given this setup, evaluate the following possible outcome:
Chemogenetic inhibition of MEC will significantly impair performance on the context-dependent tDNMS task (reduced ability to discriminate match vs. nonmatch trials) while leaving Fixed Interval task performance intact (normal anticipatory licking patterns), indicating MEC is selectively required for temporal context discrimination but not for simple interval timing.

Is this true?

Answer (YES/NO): YES